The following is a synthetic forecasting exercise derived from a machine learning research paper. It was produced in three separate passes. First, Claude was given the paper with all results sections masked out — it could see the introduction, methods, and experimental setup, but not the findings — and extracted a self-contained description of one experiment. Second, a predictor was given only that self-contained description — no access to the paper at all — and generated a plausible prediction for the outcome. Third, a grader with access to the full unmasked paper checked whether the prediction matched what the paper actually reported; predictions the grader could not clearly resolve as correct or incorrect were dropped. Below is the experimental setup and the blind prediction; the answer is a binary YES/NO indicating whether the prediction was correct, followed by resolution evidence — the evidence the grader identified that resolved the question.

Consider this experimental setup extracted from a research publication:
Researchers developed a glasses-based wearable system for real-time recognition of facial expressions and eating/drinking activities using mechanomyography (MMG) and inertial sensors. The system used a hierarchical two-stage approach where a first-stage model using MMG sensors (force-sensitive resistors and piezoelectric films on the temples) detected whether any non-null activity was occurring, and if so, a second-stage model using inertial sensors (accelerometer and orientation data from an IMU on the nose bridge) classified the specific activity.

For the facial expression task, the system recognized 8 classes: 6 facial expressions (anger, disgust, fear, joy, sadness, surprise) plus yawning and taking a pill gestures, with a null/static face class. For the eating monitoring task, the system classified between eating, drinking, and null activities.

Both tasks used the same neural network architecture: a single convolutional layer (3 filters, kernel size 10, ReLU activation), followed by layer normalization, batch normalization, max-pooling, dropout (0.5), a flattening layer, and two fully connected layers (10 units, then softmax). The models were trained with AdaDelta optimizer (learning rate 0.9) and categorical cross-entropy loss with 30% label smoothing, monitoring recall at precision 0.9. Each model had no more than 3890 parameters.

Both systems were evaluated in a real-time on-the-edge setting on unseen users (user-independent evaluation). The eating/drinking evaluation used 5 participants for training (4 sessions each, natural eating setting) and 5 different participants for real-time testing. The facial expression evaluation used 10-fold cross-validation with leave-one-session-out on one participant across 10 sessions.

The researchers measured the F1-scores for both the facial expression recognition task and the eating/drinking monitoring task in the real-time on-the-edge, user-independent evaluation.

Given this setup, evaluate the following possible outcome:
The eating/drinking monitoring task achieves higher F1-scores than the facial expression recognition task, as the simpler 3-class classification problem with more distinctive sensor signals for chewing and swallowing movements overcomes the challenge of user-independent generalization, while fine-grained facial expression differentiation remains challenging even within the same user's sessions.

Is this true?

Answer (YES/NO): YES